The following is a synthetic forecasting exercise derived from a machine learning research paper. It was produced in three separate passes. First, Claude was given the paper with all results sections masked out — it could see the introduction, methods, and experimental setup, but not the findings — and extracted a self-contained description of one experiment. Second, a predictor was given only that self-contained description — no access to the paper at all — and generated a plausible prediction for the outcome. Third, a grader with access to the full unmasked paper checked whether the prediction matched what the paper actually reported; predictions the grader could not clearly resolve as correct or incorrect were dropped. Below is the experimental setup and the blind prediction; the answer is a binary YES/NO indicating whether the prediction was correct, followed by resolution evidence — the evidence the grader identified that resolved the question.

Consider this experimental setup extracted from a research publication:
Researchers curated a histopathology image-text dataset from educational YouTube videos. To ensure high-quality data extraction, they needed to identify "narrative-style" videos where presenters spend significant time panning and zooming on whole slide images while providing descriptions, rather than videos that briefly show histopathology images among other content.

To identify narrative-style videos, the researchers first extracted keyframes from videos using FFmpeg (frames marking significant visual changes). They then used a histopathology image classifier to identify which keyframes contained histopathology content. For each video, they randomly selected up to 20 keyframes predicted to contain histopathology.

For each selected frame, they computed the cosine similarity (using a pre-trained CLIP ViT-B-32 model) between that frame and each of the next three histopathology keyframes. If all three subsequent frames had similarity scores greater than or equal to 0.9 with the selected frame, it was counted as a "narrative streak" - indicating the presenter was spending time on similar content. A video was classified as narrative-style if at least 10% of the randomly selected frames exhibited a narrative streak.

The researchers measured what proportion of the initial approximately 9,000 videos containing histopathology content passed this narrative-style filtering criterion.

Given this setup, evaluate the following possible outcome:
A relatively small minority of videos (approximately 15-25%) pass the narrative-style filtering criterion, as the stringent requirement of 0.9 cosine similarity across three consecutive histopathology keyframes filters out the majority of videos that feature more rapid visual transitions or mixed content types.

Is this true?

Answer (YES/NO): NO